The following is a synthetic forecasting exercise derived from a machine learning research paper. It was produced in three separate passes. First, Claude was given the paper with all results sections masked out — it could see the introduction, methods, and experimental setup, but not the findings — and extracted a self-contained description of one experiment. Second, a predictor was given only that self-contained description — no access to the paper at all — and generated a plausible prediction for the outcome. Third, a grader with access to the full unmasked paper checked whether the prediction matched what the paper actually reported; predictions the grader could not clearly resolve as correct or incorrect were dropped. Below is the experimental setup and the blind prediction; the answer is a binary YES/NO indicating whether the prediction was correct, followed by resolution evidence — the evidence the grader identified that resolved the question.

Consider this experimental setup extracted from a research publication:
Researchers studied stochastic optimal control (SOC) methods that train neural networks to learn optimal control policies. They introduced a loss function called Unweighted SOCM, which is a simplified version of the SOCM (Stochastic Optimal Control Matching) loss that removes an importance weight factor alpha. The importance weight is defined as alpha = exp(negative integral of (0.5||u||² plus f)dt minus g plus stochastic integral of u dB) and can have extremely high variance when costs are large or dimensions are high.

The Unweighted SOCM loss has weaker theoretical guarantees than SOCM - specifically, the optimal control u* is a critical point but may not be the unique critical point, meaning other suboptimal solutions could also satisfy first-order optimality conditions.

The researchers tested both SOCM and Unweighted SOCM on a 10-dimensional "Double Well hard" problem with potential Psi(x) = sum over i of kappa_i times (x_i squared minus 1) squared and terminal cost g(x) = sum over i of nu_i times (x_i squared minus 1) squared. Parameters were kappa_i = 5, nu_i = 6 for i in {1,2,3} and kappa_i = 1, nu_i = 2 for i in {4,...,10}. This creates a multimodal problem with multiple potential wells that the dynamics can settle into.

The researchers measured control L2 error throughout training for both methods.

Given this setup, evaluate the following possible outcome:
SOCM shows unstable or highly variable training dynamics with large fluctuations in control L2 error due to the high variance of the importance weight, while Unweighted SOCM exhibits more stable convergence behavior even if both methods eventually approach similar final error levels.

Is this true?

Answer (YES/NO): NO